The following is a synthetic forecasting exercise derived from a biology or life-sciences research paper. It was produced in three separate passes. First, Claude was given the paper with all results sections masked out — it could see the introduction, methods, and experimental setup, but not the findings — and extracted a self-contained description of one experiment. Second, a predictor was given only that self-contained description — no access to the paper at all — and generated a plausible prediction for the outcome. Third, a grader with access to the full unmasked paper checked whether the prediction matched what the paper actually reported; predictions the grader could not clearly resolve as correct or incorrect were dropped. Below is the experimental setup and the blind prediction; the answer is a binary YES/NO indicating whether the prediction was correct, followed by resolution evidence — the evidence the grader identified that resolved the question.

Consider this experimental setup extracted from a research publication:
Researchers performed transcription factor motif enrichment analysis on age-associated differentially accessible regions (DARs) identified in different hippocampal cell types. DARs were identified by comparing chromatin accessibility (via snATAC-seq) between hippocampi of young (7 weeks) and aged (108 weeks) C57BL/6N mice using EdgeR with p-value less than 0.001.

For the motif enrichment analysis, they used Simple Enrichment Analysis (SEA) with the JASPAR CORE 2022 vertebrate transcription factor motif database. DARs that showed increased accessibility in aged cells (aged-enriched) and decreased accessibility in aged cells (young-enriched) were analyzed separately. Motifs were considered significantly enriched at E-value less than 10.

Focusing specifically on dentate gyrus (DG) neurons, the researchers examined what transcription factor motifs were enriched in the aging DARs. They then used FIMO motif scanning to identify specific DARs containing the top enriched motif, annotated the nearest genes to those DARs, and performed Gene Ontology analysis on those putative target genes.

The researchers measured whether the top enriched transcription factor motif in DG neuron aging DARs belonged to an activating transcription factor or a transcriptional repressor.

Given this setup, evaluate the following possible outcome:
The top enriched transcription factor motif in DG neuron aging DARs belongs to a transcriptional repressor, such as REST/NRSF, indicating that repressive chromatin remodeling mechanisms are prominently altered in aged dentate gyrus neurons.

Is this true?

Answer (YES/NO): NO